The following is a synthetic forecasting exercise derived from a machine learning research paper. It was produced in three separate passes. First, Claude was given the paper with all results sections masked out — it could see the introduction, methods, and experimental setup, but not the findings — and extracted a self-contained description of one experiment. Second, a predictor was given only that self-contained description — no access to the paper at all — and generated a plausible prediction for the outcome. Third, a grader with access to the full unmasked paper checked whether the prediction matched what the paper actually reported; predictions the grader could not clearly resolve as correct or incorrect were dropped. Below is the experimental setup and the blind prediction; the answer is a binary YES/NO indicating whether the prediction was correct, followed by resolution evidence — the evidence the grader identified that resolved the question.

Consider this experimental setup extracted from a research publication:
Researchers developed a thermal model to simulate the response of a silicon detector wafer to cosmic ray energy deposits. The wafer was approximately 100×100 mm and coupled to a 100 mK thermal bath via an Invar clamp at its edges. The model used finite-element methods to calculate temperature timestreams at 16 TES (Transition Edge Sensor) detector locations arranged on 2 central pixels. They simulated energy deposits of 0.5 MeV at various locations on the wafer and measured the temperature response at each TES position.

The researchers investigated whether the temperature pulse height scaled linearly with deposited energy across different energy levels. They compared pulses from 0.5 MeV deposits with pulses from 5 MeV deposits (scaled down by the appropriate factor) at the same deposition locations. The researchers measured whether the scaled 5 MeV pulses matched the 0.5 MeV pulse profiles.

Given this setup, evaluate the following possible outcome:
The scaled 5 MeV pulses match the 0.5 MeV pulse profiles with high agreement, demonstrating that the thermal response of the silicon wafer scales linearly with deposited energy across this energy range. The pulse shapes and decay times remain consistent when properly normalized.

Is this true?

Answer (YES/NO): YES